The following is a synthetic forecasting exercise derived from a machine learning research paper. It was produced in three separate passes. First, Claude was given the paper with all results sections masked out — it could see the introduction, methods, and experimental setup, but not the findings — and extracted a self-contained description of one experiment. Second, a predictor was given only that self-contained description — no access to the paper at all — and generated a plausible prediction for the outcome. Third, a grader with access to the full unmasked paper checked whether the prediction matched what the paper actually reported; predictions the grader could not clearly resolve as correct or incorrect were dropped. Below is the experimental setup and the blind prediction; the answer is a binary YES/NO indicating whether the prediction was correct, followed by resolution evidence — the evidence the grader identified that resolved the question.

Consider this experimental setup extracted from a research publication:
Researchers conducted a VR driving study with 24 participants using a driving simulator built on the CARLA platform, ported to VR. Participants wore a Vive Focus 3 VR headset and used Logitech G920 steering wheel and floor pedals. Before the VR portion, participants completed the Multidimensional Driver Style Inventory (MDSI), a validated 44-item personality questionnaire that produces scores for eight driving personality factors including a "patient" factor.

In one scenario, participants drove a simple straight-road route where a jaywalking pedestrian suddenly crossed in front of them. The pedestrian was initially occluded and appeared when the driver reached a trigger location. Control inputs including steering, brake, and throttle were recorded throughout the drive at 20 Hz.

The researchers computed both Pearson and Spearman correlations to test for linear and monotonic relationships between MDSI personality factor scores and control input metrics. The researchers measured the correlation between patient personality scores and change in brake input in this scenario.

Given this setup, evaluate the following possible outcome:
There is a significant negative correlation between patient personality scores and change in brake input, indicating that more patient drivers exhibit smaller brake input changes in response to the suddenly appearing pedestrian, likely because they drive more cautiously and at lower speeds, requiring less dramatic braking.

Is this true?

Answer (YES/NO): NO